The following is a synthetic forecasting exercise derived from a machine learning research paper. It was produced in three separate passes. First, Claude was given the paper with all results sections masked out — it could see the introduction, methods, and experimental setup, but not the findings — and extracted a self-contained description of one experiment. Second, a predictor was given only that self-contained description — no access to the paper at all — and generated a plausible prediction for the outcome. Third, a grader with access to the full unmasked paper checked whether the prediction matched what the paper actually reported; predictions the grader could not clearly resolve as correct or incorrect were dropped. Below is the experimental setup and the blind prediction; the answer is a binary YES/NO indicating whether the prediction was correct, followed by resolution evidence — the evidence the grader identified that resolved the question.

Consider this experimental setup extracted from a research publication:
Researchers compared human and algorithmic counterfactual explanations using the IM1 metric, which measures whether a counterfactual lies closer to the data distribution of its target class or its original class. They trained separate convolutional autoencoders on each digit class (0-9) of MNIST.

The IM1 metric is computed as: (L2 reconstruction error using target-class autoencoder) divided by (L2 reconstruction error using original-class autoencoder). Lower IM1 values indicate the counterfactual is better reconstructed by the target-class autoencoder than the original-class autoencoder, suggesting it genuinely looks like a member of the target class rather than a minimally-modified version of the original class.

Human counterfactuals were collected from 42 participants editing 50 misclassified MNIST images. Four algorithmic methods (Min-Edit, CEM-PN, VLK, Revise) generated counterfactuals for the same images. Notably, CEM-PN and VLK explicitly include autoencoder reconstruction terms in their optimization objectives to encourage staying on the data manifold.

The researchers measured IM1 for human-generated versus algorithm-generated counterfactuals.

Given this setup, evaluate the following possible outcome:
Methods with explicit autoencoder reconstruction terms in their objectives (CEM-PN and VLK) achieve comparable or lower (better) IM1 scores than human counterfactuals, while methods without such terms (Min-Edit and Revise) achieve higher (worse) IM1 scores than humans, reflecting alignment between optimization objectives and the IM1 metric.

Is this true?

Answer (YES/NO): NO